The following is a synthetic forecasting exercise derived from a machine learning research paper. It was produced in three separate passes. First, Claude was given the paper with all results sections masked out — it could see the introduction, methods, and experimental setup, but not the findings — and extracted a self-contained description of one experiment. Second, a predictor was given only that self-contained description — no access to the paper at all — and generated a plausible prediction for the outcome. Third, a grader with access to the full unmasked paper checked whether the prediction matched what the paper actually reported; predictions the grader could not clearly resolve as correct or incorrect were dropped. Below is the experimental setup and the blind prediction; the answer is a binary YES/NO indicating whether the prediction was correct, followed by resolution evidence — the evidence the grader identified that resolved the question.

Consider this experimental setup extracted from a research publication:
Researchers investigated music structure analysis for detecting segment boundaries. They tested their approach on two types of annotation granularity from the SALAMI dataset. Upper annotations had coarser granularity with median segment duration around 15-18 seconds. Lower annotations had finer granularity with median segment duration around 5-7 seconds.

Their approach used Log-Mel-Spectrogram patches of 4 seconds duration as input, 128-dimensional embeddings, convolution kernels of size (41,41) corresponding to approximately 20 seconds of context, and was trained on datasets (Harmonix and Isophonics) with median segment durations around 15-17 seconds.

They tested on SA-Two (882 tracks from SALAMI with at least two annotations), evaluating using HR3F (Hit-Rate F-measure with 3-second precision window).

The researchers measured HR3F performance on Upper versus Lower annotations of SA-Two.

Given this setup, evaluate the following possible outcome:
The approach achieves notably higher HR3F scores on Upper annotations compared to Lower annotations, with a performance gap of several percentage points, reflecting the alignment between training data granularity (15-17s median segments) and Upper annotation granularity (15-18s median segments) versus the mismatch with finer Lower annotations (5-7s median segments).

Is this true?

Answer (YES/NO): NO